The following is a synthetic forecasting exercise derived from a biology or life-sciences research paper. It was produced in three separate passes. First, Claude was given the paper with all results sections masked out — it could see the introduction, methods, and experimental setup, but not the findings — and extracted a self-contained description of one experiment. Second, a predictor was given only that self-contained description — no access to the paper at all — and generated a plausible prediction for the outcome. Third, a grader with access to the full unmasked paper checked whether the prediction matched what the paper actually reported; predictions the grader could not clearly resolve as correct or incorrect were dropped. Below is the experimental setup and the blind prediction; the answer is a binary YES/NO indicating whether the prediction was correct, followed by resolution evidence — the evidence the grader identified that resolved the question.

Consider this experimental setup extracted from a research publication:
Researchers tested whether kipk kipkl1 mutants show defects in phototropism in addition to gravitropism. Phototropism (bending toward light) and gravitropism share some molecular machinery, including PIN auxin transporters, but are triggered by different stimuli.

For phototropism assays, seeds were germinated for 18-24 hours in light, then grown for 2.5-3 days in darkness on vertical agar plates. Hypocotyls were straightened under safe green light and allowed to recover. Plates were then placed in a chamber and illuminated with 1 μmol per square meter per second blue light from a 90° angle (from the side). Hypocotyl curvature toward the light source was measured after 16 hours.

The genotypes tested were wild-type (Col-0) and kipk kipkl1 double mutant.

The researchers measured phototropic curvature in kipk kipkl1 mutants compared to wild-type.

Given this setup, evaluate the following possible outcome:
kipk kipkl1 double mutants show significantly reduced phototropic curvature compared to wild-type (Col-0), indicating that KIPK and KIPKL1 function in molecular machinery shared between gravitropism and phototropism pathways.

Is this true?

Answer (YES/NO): NO